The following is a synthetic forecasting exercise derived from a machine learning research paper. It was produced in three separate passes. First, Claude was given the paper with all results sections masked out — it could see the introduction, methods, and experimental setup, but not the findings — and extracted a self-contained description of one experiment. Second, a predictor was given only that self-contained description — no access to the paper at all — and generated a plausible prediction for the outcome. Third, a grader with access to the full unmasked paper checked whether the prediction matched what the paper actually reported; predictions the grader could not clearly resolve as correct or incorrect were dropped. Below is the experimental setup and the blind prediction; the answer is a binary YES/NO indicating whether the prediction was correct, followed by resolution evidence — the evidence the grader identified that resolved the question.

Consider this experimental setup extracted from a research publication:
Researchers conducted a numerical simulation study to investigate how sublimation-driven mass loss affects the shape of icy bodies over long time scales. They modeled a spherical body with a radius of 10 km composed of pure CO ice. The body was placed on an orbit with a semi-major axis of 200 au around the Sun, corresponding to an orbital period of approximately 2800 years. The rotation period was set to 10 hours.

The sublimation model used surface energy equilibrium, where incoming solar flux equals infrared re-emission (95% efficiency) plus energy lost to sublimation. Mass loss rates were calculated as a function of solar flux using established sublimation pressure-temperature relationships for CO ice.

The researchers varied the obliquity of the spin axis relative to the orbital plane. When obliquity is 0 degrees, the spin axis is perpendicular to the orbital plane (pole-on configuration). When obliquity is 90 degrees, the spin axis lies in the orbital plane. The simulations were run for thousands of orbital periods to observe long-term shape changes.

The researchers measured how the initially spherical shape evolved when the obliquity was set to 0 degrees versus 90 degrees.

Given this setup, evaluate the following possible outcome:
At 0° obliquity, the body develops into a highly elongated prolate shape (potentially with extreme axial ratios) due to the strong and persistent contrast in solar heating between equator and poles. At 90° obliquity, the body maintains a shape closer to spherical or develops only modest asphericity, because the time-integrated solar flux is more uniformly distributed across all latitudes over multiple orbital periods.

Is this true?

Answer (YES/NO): NO